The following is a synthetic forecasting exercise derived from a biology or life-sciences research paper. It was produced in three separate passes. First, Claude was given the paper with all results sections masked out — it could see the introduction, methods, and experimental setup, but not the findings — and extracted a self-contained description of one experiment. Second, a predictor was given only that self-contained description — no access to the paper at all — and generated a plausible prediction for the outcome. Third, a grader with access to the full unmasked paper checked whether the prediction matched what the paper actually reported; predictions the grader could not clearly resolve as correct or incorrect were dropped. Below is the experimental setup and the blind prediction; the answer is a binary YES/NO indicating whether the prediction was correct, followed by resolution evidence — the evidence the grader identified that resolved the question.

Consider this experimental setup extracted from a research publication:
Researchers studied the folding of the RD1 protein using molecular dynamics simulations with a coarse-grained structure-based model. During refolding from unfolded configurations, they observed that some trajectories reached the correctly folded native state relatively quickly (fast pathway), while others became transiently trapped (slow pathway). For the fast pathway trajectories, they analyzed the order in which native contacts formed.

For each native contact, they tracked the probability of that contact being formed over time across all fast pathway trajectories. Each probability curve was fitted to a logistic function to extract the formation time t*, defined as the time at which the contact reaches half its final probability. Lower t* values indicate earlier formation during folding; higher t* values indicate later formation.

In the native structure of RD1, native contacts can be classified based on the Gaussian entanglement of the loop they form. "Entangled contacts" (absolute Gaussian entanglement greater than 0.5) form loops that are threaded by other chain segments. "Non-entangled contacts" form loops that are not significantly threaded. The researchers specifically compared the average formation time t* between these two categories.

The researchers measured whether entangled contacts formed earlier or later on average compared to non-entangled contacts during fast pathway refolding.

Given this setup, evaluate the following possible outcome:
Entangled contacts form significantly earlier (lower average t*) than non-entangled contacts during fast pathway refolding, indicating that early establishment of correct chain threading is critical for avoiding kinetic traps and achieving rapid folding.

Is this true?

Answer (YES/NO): NO